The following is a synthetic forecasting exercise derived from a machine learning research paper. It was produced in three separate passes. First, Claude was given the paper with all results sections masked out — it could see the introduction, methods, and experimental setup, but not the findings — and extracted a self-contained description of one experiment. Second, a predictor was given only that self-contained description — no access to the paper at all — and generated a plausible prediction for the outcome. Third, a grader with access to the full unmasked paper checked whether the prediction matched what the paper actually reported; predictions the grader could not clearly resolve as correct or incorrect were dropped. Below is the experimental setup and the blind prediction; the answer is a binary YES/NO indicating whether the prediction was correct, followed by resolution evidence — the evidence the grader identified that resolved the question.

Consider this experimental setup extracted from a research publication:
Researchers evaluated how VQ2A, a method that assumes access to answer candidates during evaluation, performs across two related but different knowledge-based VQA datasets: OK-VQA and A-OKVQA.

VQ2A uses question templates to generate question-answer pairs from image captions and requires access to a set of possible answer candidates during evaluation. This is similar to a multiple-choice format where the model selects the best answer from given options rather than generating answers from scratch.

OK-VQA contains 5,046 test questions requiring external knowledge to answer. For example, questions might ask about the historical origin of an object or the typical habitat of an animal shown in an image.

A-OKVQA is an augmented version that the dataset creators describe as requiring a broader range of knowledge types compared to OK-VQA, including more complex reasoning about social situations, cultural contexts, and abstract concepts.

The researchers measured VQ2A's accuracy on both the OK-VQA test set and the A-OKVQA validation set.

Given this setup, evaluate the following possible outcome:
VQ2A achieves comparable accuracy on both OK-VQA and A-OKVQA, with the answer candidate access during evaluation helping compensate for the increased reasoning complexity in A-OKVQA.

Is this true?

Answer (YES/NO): YES